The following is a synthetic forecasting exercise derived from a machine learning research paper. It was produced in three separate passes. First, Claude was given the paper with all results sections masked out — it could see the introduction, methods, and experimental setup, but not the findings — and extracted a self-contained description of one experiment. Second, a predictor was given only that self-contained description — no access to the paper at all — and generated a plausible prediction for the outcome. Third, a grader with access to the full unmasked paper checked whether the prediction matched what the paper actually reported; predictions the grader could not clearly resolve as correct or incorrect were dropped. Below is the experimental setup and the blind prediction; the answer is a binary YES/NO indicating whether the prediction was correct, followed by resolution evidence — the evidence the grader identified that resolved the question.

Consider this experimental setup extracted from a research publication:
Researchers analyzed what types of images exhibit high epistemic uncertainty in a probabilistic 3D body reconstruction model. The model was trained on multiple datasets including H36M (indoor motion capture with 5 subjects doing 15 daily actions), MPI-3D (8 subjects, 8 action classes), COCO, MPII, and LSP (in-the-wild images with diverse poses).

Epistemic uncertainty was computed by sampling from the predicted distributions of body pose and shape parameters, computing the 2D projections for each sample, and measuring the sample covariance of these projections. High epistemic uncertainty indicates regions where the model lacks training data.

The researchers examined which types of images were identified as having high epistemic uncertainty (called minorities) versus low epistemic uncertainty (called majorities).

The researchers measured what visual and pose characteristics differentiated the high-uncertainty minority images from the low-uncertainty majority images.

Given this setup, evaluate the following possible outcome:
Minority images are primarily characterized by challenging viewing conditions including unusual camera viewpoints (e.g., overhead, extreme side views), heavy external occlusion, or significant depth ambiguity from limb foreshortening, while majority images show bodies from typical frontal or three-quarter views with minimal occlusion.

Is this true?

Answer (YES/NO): NO